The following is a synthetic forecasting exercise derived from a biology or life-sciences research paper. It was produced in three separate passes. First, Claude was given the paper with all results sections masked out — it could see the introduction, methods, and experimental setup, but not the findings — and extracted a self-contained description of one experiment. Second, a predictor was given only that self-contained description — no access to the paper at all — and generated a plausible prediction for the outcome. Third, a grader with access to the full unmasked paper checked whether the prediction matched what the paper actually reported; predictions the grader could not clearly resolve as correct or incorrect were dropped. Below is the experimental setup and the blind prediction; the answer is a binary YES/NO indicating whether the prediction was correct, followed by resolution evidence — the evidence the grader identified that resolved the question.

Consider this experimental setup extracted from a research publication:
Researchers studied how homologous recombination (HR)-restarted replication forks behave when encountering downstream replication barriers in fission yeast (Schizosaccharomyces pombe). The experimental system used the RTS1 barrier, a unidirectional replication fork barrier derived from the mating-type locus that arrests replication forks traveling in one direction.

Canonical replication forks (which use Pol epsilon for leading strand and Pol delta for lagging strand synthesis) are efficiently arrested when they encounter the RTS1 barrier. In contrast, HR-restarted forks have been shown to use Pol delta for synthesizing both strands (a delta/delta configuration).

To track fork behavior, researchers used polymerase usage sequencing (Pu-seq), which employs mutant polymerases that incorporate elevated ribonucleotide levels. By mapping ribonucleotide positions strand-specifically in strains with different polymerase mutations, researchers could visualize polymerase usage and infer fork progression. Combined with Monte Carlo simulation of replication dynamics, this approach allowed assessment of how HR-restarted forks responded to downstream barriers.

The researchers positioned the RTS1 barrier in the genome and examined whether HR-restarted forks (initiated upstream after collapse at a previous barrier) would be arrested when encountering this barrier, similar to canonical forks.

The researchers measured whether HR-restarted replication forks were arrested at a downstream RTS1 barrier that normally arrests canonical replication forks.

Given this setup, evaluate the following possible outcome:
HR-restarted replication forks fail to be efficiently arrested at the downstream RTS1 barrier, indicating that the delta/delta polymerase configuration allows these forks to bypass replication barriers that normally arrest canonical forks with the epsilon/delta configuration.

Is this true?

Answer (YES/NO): YES